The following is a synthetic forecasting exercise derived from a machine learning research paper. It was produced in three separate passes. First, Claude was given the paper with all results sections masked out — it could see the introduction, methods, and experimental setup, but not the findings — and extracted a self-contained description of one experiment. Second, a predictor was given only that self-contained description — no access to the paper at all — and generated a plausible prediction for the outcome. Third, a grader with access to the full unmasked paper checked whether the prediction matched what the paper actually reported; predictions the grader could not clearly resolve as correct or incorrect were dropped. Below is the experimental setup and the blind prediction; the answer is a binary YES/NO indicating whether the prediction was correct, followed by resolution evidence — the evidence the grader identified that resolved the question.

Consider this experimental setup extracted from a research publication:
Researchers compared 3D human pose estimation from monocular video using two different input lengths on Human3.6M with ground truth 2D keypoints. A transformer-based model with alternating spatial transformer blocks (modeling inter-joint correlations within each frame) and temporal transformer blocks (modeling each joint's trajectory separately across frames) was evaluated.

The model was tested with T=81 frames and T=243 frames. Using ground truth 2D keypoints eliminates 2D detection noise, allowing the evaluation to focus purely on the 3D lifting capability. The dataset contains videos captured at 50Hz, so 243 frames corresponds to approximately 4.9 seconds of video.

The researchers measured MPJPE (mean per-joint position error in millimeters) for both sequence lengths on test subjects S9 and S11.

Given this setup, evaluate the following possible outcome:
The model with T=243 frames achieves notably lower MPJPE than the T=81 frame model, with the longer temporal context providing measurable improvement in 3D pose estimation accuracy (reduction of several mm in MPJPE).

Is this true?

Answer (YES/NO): YES